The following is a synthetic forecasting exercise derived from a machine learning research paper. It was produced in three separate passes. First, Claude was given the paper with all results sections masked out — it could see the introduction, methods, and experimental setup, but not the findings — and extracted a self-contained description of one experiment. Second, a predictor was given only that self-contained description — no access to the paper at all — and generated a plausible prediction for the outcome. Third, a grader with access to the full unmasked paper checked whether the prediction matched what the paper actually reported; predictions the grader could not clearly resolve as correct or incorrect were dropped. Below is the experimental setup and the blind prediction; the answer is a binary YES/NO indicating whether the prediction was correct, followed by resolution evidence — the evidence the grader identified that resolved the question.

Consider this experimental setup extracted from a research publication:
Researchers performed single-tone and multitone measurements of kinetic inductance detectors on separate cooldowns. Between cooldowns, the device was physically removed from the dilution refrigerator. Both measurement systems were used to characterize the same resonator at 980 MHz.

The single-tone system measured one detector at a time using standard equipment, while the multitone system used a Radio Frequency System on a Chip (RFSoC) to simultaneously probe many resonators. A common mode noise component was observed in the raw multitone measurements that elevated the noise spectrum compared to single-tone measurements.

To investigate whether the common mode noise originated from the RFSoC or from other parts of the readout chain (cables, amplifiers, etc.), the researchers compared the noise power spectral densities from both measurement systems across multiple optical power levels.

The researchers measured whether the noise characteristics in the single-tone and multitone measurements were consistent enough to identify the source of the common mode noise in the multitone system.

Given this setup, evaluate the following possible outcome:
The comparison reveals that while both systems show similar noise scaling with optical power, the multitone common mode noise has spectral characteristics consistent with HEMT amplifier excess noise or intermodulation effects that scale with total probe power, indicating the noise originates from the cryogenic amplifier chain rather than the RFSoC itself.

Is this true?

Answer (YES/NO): NO